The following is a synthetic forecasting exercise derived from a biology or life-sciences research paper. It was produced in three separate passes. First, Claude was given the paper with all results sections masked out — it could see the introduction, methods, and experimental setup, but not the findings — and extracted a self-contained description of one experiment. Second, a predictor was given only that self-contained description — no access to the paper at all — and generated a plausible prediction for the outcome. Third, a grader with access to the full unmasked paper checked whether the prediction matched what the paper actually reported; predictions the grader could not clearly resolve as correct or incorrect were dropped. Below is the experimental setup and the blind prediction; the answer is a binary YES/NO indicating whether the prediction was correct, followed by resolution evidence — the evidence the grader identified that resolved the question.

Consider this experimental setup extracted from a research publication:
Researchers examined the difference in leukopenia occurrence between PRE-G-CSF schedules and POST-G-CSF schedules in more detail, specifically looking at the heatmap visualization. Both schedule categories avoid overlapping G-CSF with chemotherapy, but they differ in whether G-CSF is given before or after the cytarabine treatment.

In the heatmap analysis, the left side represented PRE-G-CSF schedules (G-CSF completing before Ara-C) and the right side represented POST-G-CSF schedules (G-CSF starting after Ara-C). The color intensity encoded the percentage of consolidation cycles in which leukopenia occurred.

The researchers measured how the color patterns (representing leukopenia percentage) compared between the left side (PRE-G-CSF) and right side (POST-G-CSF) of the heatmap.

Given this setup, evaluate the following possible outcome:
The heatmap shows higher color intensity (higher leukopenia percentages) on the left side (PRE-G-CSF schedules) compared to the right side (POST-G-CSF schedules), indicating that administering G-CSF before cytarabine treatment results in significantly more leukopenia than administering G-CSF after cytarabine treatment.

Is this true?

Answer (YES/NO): NO